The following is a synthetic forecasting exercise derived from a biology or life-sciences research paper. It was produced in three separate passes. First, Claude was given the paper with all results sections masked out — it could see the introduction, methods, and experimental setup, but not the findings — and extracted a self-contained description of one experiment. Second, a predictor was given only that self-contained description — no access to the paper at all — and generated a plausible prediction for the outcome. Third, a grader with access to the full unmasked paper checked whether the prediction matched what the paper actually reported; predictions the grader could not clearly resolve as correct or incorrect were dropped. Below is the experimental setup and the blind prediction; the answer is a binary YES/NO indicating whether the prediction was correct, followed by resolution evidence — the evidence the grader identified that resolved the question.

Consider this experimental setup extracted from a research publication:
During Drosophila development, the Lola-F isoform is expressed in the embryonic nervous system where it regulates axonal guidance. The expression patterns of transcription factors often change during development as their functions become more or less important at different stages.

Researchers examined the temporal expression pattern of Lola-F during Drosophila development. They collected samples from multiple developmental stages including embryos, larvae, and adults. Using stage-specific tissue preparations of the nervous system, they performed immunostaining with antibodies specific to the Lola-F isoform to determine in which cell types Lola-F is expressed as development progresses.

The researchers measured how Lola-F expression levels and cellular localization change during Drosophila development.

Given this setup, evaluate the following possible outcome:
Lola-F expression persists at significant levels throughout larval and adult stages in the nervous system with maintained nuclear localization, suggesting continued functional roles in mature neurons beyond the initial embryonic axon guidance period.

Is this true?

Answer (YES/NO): NO